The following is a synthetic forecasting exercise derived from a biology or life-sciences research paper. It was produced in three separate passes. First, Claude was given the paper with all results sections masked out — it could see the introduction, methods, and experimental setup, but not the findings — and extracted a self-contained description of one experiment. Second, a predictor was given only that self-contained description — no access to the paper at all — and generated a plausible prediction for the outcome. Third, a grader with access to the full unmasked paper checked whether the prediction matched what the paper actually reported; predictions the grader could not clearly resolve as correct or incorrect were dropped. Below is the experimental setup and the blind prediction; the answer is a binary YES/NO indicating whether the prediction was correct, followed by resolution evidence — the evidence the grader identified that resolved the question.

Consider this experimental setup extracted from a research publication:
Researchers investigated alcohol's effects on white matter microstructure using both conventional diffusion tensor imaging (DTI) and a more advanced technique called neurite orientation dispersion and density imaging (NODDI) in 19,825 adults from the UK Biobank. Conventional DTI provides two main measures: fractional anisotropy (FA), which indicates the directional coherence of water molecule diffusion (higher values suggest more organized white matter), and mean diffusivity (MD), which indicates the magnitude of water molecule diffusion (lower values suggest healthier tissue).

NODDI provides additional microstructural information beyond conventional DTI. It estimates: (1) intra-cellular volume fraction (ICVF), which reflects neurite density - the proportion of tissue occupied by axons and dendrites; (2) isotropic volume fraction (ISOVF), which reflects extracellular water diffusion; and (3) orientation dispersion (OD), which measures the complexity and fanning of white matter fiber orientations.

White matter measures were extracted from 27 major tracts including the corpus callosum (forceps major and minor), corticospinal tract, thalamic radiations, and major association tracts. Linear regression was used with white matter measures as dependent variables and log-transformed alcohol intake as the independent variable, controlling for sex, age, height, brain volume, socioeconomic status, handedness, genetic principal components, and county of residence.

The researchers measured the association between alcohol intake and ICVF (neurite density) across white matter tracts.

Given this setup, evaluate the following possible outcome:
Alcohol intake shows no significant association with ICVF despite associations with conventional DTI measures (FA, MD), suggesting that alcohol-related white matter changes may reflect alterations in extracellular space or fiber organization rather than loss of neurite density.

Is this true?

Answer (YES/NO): NO